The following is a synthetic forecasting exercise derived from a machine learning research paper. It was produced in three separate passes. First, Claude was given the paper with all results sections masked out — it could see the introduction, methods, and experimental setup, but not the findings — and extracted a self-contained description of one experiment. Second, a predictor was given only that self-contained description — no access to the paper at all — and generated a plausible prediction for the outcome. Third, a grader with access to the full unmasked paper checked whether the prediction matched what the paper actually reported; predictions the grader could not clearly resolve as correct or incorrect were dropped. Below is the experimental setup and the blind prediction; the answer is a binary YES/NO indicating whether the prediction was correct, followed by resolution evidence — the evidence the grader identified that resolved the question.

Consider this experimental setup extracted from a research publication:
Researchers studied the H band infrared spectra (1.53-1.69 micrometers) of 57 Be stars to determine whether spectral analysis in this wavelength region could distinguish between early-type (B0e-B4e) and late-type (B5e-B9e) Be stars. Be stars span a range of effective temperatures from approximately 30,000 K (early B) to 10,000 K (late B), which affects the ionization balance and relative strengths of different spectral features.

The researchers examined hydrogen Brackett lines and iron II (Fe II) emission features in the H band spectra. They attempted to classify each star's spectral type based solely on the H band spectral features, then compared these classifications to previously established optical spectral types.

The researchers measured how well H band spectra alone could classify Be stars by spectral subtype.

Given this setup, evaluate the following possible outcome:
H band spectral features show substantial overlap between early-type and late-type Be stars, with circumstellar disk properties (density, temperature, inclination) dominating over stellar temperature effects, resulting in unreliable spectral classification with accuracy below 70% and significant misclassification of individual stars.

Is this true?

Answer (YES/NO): NO